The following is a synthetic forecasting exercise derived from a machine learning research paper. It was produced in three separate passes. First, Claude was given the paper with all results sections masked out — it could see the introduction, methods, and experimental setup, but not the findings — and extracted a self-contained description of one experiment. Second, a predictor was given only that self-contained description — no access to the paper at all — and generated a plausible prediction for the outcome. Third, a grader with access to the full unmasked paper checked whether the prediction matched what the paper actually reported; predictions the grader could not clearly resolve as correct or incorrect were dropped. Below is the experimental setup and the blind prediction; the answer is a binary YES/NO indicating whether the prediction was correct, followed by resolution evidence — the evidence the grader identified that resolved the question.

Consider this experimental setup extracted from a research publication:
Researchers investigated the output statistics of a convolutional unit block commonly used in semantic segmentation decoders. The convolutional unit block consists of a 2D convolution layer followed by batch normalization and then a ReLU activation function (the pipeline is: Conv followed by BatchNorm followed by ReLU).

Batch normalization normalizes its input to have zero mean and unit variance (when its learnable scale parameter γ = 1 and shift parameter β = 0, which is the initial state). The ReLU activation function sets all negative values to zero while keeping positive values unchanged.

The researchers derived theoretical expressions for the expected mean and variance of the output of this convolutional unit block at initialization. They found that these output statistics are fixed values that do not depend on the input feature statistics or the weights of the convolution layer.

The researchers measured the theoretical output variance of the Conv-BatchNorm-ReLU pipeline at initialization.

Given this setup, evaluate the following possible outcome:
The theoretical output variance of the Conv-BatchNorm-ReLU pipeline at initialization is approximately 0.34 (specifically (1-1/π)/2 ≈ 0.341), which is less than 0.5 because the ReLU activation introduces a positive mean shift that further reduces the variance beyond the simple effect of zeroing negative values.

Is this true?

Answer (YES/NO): YES